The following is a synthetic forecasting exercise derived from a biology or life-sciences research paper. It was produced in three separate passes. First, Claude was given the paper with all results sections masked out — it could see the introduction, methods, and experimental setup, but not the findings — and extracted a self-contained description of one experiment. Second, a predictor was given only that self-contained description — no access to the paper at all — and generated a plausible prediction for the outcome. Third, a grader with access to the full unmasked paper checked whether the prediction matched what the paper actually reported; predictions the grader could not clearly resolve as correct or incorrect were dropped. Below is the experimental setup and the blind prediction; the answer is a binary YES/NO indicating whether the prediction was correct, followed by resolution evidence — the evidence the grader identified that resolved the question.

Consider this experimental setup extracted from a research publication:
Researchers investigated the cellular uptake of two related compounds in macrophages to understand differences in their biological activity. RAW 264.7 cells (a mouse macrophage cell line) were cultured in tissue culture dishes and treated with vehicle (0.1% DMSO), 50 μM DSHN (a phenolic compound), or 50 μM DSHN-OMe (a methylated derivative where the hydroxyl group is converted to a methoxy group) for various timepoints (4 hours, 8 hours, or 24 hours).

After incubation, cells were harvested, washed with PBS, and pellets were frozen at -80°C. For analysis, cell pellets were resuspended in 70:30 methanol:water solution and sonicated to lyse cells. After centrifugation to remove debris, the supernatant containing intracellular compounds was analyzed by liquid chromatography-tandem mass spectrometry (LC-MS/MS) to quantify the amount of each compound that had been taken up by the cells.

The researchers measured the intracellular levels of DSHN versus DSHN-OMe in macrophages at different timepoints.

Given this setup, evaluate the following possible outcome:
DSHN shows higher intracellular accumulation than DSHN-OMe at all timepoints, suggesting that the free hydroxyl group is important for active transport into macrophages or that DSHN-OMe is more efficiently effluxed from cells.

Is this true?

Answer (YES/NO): NO